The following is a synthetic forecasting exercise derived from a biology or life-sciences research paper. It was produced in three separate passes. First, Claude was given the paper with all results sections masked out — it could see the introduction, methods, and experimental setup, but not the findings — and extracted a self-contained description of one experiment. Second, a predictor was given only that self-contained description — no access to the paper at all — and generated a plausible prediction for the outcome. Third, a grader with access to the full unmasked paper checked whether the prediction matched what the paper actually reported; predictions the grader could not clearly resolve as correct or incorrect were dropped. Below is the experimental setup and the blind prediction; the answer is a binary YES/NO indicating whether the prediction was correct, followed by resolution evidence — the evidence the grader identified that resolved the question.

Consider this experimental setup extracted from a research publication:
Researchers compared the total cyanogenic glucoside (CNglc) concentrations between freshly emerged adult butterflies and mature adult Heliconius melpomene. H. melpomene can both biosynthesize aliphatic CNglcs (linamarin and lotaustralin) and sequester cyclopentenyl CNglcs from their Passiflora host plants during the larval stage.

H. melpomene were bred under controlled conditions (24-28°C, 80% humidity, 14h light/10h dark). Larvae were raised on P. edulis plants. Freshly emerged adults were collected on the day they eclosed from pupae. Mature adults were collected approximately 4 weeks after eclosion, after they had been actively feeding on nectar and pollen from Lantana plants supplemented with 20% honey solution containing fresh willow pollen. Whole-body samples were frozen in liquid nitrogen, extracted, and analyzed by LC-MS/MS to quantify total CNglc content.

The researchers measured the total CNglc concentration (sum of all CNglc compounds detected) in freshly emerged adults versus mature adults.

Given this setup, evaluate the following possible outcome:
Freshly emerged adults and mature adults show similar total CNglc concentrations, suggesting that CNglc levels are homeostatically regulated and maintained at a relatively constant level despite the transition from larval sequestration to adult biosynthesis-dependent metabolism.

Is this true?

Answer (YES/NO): NO